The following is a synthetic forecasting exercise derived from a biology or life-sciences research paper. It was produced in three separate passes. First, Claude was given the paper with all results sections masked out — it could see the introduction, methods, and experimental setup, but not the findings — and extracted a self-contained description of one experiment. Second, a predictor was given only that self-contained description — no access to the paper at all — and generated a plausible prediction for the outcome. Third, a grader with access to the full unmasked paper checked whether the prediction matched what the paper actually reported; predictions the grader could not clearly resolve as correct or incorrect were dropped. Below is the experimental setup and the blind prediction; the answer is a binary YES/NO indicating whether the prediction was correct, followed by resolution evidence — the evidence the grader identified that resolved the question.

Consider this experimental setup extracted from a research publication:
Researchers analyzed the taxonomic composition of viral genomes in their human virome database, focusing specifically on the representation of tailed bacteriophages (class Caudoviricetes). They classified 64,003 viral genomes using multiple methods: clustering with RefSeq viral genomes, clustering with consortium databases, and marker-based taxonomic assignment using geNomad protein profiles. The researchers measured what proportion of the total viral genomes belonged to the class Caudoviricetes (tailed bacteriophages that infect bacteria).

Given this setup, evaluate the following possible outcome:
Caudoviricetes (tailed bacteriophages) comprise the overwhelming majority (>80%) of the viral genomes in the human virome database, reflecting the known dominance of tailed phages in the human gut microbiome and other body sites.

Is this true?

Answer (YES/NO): NO